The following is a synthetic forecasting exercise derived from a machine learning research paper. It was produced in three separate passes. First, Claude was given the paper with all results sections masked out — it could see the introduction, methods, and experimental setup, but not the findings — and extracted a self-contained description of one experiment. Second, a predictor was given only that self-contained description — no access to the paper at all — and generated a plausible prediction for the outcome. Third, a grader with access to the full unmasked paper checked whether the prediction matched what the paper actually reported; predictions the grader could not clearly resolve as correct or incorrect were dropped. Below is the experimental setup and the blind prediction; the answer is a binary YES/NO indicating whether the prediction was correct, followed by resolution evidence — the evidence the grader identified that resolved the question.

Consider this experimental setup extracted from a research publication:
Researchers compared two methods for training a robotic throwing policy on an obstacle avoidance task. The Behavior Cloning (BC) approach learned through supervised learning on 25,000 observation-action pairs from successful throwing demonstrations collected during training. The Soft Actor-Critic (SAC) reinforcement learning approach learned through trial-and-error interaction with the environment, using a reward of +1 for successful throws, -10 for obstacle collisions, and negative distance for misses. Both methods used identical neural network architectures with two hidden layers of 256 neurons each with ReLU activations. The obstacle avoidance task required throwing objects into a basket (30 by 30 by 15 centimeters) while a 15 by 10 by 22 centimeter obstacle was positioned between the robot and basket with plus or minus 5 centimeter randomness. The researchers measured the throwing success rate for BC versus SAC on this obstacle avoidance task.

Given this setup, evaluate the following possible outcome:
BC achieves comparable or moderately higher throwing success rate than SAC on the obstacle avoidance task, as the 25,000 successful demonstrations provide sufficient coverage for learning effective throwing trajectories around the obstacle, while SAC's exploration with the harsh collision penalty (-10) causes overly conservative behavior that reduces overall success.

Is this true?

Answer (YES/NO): NO